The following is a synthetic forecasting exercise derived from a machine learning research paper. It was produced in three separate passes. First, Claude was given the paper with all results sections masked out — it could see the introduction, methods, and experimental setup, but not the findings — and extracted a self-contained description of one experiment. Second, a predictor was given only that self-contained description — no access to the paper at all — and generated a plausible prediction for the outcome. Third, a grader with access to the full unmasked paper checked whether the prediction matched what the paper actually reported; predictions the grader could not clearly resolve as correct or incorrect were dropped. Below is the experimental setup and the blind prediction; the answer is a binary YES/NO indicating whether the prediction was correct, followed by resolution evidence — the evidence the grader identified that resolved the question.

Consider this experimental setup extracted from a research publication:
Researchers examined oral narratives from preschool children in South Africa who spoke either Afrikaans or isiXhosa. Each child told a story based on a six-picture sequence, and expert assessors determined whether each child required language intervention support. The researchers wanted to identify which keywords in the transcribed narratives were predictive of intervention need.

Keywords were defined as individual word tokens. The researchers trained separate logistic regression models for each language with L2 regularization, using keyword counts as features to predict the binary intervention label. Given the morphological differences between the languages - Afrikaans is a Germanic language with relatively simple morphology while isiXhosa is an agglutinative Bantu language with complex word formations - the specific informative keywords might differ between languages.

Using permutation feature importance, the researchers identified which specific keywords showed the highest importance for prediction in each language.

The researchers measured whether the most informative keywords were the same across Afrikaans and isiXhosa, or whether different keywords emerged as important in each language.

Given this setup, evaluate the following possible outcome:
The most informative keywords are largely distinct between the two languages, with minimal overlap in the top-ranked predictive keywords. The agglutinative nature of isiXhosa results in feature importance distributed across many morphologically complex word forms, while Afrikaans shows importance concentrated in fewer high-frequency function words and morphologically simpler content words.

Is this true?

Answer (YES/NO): NO